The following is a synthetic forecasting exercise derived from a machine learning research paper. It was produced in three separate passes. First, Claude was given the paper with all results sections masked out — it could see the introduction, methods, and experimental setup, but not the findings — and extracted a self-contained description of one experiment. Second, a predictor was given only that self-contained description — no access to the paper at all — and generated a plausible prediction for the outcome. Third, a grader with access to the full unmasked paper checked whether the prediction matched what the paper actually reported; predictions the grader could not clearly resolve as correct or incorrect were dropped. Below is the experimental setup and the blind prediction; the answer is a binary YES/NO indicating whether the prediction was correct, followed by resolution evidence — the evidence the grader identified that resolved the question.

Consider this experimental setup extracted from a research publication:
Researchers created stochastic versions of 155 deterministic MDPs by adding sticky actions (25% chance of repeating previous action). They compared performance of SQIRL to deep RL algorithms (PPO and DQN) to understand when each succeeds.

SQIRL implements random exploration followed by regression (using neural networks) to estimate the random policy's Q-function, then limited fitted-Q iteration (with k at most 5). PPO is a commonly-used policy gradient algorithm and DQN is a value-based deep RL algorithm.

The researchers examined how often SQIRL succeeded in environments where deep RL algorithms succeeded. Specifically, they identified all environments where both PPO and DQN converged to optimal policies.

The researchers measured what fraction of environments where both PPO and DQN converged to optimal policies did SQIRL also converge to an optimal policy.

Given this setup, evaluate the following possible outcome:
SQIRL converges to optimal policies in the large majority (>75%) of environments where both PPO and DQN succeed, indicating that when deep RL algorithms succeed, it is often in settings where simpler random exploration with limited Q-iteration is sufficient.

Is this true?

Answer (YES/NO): YES